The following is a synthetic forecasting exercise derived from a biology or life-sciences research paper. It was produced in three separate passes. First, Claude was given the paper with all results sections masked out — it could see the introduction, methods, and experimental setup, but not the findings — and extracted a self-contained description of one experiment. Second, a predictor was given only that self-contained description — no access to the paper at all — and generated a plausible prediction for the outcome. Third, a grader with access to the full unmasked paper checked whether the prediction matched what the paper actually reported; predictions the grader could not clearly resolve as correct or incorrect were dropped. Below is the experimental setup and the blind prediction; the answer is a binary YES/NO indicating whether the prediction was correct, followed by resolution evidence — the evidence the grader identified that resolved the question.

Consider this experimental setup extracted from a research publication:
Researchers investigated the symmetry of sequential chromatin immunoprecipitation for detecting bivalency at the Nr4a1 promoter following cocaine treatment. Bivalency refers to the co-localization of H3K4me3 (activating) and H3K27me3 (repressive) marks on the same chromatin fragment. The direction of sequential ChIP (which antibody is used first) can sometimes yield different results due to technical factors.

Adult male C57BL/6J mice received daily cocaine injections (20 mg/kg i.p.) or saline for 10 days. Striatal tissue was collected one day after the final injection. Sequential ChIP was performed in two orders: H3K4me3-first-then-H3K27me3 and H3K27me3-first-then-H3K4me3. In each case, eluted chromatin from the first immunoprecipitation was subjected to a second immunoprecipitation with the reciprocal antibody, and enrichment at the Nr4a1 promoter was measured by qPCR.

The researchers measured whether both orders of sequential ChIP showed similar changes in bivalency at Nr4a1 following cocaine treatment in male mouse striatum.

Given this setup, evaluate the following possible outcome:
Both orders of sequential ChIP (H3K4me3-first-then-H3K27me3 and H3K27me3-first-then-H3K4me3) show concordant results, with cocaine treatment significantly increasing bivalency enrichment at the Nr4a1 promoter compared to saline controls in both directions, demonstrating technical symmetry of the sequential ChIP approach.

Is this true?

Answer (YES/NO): YES